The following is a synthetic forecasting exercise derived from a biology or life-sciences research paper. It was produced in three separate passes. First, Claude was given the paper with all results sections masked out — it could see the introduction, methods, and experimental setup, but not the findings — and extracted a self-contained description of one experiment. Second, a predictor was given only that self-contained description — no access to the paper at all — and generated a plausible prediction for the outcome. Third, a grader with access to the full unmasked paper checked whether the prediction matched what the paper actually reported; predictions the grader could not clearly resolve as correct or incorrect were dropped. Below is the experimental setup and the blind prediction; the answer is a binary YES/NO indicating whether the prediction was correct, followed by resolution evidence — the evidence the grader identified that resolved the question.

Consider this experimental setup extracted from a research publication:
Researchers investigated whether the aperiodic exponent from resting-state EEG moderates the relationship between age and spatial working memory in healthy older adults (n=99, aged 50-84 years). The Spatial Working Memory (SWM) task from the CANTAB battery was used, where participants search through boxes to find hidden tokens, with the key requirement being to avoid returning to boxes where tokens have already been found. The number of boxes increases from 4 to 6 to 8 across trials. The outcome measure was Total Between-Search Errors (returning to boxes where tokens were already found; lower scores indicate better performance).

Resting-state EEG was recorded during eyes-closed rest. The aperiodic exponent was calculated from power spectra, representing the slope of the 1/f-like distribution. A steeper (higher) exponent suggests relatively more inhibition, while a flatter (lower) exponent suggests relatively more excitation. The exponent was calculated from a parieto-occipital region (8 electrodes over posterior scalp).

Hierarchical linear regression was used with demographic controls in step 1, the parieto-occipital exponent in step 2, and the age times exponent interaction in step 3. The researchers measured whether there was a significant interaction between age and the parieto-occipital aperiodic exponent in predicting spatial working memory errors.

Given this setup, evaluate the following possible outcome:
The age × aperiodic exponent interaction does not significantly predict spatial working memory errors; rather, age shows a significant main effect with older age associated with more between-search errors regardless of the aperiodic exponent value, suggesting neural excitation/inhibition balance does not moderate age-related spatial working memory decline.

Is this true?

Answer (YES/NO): YES